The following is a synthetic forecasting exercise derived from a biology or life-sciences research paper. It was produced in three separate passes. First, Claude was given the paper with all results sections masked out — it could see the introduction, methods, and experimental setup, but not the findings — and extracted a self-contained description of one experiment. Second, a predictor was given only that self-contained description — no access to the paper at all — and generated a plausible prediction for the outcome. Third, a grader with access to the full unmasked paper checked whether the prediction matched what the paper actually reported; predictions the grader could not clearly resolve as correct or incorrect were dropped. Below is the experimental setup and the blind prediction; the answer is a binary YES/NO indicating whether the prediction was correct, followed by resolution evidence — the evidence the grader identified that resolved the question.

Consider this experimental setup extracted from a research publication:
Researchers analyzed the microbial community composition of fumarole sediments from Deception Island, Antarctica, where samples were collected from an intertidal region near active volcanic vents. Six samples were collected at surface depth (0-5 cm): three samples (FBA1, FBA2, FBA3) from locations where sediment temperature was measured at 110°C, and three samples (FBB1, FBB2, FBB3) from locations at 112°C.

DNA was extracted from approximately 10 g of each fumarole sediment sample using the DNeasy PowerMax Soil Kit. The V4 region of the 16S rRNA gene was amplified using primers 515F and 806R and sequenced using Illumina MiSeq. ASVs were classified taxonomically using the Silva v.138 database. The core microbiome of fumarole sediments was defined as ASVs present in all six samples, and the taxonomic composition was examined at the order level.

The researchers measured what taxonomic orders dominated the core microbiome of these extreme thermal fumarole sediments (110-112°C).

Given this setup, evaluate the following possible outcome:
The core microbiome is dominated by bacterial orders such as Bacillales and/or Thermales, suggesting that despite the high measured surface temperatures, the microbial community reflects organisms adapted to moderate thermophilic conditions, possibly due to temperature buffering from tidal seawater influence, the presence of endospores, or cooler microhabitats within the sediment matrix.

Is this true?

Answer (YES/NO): NO